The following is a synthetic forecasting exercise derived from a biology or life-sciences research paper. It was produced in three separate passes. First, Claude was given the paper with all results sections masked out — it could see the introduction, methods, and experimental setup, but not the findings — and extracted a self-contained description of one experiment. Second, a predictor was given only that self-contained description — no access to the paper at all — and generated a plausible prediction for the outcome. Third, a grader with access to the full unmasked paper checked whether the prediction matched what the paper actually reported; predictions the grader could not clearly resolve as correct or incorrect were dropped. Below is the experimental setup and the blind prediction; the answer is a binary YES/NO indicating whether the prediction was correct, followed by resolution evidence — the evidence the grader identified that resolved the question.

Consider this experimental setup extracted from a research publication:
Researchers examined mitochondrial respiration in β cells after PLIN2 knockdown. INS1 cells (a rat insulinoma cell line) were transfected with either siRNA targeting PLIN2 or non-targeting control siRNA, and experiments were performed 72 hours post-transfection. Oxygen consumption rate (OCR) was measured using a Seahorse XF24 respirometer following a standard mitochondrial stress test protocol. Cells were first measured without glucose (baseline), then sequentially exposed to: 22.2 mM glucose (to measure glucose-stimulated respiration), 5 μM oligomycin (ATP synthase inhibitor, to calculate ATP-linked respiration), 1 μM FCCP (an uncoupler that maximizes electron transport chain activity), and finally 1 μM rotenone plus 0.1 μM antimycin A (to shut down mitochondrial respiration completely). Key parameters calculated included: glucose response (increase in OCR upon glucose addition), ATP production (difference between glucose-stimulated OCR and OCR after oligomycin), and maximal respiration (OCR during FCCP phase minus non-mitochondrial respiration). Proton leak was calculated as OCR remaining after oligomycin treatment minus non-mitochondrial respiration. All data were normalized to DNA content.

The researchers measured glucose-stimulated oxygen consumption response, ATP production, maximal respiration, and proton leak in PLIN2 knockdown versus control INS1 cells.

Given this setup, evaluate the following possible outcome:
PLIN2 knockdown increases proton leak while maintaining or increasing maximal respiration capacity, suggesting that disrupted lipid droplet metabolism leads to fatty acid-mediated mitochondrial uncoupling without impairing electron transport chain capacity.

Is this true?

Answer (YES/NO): NO